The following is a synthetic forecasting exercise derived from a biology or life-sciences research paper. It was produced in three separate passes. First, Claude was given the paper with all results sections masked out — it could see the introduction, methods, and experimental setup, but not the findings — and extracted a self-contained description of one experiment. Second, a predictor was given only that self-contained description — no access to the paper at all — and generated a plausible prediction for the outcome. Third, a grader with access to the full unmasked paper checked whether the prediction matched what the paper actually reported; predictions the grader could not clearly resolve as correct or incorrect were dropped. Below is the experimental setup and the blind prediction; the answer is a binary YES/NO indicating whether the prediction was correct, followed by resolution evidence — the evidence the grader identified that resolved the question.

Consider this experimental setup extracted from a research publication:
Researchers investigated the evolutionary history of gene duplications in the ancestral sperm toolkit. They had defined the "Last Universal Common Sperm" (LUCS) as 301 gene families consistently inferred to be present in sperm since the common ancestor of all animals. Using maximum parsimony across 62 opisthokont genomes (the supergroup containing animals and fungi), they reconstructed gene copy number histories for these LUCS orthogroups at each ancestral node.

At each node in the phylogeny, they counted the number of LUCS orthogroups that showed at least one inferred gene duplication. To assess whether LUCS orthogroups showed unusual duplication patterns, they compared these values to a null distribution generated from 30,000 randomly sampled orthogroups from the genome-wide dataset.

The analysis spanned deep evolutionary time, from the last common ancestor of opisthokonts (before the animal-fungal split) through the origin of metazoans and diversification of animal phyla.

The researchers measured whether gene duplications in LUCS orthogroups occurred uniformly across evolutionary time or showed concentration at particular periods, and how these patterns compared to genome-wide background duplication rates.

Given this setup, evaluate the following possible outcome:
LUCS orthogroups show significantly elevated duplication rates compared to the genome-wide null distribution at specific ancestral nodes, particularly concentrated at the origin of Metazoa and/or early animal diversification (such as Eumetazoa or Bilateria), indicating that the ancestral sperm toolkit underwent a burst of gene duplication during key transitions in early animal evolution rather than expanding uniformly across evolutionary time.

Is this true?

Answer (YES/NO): NO